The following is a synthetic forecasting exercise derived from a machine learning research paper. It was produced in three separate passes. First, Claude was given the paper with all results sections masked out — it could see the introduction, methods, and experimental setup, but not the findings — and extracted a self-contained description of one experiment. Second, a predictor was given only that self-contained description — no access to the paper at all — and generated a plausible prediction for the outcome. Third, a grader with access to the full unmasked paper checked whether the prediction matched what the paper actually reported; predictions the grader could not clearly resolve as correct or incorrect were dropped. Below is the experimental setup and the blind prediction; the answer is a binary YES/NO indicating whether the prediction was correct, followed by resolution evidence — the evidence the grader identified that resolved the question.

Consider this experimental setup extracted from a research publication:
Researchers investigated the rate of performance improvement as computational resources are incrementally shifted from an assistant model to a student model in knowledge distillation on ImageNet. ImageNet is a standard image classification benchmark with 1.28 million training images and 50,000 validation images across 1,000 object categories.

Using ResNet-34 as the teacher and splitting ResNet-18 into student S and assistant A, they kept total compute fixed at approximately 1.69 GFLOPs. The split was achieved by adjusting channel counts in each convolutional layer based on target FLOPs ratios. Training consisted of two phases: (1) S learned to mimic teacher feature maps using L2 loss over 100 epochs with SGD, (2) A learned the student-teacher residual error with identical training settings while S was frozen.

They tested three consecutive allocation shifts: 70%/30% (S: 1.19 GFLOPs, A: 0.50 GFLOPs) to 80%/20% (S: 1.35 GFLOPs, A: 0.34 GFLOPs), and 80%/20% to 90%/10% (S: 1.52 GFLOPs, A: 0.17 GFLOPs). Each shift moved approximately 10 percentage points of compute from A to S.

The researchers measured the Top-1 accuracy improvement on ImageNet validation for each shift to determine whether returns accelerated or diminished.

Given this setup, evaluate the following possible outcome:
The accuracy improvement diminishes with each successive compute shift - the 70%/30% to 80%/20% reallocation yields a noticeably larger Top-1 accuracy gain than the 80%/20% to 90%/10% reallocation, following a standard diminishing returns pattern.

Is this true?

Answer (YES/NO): YES